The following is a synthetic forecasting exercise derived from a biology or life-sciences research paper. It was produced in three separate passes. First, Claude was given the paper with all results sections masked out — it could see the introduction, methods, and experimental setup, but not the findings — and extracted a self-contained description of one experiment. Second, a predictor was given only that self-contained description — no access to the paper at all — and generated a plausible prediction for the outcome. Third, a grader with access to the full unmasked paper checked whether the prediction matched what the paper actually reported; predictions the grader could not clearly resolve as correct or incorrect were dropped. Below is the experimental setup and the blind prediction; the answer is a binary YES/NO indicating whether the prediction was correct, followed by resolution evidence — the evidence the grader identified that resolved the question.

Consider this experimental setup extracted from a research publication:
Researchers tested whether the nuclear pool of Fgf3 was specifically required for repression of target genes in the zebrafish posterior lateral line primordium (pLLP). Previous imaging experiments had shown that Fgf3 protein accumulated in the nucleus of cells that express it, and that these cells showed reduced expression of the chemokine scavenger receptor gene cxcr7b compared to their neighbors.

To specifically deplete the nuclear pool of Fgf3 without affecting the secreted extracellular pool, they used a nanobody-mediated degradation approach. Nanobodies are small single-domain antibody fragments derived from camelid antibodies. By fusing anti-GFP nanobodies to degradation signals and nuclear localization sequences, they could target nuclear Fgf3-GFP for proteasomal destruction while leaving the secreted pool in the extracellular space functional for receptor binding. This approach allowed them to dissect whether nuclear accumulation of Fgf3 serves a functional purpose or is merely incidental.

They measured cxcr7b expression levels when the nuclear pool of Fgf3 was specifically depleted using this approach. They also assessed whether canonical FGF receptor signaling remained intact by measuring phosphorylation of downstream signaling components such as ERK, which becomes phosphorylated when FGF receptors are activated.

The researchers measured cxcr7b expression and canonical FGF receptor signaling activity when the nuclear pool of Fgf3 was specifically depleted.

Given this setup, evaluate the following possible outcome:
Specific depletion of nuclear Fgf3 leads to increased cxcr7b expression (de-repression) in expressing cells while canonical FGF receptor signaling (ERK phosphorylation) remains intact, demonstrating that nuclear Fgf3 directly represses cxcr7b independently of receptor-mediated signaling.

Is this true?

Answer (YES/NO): YES